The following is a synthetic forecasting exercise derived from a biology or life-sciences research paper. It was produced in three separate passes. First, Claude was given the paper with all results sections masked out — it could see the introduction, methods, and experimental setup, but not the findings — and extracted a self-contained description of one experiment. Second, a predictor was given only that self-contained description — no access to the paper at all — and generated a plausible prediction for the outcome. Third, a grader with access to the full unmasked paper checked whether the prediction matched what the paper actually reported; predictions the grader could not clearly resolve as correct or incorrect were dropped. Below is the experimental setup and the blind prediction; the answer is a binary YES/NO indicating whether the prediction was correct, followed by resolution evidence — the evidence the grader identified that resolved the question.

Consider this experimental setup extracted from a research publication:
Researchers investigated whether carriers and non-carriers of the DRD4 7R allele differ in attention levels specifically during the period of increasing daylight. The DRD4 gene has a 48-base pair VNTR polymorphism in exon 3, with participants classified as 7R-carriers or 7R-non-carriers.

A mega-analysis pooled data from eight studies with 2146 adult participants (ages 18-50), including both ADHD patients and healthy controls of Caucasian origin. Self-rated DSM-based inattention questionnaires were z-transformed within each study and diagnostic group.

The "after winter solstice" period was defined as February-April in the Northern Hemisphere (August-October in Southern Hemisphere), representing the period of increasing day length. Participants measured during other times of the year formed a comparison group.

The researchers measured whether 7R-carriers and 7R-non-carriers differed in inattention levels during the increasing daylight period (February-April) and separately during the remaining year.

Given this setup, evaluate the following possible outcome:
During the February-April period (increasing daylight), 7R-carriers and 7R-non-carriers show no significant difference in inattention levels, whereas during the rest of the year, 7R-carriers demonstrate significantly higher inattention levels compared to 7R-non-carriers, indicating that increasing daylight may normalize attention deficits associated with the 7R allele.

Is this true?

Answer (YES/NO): NO